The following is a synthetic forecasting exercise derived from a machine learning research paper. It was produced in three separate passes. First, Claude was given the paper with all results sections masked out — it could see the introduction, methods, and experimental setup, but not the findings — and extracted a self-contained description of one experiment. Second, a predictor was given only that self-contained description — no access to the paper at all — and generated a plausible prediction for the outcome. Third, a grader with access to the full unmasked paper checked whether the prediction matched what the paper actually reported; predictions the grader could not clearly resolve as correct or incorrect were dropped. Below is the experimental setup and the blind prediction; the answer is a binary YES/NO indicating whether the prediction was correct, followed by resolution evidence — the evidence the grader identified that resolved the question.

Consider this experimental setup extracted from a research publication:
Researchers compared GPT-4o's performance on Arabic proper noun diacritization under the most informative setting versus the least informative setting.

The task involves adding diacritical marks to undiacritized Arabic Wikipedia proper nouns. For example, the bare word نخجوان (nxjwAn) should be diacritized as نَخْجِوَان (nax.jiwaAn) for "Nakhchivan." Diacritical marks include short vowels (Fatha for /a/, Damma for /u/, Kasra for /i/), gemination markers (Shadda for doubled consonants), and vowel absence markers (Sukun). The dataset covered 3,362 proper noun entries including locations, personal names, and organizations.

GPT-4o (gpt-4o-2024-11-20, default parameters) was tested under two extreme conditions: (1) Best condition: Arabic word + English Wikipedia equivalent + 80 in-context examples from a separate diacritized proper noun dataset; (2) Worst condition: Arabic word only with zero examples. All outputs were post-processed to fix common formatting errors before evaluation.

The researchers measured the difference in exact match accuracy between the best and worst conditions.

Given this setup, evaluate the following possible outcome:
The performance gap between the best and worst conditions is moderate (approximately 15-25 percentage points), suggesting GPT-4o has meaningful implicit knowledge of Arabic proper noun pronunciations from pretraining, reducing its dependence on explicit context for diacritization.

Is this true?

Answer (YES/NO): NO